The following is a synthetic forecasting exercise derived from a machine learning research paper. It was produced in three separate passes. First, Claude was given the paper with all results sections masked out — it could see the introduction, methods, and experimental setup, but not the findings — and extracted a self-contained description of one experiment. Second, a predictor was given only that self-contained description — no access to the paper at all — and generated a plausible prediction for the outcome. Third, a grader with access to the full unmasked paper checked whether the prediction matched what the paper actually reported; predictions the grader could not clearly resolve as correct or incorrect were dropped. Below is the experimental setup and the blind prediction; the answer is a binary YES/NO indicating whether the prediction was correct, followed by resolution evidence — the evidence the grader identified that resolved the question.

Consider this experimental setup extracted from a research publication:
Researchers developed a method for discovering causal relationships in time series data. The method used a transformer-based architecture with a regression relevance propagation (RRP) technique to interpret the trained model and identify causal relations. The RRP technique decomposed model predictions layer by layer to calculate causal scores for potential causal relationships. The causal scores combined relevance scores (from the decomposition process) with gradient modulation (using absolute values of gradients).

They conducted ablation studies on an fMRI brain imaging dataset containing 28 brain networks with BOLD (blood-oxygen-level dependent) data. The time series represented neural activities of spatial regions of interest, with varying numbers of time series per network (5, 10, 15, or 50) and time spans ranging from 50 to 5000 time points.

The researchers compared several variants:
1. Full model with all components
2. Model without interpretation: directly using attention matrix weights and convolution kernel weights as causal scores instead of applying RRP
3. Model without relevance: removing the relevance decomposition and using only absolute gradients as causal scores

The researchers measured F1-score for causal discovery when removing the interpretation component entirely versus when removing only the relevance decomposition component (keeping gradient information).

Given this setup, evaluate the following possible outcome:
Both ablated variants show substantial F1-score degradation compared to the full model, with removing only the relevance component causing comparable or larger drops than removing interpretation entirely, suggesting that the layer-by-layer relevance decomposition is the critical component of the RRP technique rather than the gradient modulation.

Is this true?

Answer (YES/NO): NO